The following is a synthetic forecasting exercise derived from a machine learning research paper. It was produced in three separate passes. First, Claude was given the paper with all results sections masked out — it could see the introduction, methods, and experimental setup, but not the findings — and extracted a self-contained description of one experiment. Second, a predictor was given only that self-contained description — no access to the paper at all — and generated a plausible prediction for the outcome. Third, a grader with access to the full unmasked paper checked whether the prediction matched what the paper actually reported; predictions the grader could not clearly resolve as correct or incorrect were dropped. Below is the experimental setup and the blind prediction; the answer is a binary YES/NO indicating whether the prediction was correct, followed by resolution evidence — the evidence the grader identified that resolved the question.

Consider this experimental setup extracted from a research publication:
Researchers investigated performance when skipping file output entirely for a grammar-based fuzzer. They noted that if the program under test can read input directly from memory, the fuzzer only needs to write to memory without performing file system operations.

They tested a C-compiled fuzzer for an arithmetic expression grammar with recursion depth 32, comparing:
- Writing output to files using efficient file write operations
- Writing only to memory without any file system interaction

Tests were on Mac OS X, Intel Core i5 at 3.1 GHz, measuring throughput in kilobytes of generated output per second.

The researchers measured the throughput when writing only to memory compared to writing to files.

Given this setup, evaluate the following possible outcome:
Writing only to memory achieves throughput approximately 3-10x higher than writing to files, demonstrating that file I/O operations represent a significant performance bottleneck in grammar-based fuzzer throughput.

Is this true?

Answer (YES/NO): NO